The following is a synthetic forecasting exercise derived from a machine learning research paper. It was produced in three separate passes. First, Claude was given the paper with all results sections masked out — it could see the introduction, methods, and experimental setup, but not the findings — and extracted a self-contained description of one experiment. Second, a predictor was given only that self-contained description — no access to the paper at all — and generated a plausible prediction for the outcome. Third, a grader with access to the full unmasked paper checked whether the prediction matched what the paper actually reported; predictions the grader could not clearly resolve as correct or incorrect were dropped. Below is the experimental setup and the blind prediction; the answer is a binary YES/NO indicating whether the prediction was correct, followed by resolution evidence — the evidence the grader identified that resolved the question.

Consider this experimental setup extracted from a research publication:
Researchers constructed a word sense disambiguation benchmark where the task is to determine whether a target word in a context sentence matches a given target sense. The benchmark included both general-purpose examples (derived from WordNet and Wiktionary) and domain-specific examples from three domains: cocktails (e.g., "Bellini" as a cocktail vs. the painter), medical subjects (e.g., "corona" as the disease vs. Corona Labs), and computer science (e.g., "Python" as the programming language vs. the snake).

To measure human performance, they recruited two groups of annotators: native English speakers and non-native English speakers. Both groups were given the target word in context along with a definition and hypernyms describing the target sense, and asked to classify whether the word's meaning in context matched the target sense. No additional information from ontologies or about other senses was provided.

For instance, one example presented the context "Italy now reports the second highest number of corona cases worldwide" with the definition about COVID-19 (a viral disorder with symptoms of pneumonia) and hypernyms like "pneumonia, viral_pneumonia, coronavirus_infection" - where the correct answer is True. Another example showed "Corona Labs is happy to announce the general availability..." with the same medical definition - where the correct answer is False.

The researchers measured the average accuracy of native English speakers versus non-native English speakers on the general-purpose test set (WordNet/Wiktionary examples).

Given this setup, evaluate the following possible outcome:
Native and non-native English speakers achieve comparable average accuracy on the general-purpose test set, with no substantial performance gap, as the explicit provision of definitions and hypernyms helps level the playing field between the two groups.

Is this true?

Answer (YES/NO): NO